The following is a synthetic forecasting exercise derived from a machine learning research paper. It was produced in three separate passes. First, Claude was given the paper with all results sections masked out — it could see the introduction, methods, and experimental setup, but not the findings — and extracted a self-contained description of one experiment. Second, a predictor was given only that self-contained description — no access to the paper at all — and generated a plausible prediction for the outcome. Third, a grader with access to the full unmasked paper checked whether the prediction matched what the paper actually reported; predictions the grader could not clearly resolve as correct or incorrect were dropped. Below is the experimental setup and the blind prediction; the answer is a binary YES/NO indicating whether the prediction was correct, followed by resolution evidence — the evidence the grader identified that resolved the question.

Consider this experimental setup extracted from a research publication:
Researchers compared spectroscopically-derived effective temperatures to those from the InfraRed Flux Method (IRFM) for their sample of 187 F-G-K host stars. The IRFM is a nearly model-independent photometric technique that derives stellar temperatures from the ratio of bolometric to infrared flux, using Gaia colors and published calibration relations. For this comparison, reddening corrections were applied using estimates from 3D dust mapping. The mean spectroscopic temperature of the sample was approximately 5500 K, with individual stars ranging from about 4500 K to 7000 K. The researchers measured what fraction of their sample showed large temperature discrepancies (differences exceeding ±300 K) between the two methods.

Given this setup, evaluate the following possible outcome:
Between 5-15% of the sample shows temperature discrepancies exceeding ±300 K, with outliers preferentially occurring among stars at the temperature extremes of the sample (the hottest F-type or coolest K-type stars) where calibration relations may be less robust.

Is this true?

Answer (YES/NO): NO